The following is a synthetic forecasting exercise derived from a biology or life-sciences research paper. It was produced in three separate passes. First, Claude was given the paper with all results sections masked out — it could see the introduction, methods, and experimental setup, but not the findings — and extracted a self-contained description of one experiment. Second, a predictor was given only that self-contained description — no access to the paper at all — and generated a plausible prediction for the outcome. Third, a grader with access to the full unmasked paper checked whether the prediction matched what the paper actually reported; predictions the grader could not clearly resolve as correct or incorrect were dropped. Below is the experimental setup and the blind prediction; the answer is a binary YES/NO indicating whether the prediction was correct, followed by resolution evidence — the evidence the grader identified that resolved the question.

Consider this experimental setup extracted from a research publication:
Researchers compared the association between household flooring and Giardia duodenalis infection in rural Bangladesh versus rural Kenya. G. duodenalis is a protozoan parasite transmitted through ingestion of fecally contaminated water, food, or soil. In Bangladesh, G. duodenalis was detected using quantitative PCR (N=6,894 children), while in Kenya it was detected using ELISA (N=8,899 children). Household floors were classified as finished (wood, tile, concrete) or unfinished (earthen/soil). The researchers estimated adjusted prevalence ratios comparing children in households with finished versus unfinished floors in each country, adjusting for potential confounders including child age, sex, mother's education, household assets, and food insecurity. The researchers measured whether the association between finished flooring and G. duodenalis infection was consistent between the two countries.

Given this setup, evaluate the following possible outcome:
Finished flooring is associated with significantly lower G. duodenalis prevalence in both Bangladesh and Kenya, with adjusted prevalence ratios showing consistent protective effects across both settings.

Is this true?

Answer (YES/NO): YES